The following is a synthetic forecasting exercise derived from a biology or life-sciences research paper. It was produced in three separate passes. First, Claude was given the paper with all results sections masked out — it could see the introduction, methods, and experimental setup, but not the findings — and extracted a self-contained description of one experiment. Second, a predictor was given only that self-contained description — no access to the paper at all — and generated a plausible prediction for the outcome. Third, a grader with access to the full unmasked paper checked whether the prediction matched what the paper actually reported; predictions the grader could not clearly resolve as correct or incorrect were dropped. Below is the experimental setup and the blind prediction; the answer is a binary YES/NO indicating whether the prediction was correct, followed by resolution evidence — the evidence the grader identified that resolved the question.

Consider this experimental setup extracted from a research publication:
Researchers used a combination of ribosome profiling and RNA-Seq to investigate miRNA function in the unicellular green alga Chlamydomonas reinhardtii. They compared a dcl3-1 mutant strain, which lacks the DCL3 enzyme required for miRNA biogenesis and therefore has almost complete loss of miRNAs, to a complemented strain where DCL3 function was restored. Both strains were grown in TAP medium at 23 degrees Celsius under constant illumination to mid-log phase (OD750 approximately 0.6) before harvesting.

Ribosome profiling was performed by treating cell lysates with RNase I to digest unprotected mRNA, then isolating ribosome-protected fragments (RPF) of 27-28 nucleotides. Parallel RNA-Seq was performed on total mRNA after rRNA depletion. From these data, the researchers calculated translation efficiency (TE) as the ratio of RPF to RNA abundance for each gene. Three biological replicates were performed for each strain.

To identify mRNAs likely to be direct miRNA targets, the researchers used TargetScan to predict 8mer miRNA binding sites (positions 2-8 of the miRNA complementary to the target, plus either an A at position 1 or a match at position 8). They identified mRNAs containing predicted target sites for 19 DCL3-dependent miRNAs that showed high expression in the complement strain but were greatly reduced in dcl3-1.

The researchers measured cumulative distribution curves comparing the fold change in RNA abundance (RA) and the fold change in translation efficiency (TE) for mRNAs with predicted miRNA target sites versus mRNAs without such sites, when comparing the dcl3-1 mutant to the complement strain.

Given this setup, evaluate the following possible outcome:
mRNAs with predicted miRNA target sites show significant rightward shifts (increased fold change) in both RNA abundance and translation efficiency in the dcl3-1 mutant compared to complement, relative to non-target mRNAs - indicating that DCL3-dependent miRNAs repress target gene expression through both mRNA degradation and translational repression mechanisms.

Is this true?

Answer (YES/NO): NO